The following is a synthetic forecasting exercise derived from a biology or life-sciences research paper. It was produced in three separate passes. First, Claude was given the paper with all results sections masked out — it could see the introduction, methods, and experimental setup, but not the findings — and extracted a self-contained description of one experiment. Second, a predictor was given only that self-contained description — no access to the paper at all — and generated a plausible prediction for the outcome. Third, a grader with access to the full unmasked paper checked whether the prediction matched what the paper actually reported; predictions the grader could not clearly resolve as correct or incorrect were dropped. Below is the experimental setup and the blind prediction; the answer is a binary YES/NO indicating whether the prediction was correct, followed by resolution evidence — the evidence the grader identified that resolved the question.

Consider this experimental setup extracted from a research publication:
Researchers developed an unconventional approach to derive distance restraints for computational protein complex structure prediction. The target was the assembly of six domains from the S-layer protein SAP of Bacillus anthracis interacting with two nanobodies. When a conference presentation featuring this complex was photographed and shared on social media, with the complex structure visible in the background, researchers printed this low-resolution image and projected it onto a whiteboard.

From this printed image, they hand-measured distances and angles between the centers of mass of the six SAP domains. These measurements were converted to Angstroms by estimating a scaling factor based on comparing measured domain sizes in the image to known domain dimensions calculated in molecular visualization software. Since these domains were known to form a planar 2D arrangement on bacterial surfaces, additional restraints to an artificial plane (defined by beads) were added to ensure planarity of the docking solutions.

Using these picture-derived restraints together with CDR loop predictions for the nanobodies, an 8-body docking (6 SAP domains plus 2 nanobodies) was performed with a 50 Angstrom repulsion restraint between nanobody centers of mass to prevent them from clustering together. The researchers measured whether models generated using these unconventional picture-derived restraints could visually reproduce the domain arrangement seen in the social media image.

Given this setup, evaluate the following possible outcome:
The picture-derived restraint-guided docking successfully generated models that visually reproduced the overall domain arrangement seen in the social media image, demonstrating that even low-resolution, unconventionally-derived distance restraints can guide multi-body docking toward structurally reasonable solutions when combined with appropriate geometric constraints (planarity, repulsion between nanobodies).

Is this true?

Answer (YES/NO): YES